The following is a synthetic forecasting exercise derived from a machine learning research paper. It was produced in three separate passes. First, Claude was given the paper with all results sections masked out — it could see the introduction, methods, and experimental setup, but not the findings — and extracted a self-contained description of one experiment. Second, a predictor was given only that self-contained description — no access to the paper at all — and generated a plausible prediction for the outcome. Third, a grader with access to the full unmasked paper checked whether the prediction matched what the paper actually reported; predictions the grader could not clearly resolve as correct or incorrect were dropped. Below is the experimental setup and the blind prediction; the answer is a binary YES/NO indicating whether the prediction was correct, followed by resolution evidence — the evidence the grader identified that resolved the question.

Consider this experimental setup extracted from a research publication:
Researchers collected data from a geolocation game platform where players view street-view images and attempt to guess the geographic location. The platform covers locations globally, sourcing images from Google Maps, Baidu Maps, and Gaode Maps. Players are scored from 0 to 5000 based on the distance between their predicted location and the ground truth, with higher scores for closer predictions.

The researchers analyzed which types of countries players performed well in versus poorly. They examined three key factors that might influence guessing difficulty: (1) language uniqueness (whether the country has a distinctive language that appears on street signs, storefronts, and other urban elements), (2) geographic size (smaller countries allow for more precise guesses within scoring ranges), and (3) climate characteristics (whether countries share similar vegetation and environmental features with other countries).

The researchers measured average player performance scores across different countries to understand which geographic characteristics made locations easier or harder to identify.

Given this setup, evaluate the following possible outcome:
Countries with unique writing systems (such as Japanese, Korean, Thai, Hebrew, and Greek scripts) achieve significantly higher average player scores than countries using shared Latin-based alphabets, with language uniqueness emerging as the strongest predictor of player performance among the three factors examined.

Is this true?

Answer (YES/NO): NO